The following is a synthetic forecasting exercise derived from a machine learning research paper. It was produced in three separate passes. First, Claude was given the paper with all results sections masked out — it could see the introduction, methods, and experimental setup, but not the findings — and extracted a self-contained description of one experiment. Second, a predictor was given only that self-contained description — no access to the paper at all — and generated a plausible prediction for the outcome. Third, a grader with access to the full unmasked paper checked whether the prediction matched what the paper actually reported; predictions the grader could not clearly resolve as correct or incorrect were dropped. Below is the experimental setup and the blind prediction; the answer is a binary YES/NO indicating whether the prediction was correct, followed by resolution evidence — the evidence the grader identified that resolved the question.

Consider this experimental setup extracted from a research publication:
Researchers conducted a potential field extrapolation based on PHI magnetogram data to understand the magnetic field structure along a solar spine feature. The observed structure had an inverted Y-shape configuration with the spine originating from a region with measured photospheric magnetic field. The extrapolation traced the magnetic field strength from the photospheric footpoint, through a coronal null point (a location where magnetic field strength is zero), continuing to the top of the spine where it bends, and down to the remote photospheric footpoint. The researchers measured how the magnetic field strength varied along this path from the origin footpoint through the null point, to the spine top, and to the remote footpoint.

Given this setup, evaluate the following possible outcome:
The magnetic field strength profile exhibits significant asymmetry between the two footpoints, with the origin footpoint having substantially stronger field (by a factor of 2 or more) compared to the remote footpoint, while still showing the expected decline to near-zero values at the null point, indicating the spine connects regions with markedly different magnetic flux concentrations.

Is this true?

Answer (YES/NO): NO